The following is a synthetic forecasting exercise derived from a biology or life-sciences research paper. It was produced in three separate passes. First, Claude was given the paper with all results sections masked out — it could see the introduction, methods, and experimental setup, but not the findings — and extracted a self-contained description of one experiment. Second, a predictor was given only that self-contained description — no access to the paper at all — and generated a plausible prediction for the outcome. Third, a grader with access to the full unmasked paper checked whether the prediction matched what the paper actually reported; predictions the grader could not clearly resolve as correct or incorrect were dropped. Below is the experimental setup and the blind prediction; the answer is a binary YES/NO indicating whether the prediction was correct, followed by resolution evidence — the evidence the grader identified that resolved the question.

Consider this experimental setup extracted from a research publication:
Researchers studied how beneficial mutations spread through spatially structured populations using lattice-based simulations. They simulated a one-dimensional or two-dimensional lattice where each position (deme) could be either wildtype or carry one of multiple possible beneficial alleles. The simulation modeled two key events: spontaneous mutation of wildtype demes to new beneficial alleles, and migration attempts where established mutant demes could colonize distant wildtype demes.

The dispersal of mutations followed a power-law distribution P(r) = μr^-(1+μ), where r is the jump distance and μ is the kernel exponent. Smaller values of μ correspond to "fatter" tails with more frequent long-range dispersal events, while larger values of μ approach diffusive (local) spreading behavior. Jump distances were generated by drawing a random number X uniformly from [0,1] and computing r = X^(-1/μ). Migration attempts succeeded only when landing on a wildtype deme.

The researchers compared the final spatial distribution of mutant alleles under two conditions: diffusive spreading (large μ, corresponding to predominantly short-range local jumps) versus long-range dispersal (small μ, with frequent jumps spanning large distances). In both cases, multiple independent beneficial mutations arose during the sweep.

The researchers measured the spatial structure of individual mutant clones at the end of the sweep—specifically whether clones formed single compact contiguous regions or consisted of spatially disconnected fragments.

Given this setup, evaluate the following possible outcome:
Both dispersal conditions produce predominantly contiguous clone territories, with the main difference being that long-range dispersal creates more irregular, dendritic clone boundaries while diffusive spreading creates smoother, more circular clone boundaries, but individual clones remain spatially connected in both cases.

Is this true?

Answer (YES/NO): NO